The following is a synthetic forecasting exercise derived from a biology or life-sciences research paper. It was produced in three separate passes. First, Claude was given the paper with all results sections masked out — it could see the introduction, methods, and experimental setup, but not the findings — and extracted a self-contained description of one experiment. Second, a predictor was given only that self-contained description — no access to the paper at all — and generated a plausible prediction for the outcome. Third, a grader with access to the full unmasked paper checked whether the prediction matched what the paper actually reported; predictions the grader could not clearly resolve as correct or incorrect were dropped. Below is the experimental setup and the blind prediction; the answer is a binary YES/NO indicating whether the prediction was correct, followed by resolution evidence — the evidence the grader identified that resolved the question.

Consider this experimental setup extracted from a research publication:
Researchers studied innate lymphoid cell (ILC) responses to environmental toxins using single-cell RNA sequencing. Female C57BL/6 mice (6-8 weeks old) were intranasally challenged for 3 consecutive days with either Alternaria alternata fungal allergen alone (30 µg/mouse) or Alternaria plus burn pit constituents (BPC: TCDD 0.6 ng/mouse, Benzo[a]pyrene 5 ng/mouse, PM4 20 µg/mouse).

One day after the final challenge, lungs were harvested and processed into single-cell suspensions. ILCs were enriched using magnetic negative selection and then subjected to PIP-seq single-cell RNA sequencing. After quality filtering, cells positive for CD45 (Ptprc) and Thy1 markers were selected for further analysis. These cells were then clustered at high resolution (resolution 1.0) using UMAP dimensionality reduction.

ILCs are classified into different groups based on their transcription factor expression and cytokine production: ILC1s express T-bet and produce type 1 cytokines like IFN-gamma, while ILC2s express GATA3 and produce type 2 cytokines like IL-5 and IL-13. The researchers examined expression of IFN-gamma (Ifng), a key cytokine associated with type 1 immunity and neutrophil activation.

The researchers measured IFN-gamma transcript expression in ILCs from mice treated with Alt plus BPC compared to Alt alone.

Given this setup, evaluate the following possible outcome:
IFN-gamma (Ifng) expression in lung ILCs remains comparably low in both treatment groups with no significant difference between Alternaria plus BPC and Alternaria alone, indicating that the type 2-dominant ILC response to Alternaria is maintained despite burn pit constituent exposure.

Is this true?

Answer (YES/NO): NO